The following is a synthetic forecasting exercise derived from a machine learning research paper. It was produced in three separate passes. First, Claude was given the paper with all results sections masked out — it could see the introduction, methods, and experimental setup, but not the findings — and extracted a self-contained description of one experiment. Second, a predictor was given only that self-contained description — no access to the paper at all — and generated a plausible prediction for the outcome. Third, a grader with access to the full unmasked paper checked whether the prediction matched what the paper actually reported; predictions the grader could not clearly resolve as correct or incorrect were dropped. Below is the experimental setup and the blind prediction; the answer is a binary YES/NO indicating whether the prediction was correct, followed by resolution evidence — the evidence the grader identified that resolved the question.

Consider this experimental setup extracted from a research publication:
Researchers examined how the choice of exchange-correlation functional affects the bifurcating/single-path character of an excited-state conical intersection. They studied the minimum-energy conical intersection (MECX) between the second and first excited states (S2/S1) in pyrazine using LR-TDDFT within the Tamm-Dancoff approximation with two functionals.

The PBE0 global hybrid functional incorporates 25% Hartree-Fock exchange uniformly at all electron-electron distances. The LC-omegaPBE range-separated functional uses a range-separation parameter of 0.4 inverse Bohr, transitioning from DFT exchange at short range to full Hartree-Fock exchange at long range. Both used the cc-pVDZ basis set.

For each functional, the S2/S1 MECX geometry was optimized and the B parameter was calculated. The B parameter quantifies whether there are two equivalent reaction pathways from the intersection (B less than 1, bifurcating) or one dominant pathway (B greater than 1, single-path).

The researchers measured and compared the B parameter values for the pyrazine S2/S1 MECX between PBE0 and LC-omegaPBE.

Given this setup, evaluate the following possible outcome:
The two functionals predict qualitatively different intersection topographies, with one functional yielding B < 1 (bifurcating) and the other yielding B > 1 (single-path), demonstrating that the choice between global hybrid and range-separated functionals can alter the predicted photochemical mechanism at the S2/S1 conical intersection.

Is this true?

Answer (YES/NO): NO